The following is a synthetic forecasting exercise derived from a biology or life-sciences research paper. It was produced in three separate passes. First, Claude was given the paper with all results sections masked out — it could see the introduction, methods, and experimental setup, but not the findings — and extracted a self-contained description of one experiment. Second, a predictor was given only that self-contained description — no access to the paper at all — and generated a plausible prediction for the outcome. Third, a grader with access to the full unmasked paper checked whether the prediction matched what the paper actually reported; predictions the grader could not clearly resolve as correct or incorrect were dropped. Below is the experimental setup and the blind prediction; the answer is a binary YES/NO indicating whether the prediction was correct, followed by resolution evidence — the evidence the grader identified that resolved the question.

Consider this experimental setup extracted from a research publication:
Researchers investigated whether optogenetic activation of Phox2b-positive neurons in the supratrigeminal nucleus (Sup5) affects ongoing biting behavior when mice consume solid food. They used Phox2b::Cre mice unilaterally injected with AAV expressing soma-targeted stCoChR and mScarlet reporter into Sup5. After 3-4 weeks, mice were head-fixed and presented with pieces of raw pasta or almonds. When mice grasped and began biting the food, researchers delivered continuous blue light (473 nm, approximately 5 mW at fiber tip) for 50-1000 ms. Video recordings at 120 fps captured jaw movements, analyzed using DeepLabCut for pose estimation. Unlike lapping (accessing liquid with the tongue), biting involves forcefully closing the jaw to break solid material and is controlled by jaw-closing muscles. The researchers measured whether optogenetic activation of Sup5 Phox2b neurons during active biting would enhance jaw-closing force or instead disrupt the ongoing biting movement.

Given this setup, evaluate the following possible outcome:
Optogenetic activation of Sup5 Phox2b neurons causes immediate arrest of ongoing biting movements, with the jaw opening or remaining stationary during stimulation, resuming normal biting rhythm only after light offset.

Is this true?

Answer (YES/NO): NO